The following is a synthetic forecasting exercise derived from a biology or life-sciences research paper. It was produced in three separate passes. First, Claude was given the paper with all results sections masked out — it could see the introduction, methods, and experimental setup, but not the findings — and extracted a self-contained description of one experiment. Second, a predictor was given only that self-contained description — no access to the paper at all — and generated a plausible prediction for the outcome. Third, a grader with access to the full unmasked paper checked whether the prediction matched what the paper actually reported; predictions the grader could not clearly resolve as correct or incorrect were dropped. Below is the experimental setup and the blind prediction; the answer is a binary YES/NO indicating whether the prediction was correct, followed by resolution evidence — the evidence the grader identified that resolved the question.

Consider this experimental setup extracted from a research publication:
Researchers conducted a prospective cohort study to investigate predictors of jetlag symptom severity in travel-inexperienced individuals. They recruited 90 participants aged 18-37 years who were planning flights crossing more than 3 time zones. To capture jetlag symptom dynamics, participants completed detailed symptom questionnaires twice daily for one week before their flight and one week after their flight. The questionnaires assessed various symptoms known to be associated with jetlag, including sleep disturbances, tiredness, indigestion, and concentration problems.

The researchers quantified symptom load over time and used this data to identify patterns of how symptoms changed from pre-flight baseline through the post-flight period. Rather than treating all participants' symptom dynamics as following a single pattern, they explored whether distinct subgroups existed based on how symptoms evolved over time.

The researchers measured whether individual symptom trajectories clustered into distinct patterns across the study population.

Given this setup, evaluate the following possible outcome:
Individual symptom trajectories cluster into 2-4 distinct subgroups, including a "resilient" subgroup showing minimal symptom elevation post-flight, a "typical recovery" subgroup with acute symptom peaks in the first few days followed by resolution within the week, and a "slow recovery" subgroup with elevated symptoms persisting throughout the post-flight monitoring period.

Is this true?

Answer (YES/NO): YES